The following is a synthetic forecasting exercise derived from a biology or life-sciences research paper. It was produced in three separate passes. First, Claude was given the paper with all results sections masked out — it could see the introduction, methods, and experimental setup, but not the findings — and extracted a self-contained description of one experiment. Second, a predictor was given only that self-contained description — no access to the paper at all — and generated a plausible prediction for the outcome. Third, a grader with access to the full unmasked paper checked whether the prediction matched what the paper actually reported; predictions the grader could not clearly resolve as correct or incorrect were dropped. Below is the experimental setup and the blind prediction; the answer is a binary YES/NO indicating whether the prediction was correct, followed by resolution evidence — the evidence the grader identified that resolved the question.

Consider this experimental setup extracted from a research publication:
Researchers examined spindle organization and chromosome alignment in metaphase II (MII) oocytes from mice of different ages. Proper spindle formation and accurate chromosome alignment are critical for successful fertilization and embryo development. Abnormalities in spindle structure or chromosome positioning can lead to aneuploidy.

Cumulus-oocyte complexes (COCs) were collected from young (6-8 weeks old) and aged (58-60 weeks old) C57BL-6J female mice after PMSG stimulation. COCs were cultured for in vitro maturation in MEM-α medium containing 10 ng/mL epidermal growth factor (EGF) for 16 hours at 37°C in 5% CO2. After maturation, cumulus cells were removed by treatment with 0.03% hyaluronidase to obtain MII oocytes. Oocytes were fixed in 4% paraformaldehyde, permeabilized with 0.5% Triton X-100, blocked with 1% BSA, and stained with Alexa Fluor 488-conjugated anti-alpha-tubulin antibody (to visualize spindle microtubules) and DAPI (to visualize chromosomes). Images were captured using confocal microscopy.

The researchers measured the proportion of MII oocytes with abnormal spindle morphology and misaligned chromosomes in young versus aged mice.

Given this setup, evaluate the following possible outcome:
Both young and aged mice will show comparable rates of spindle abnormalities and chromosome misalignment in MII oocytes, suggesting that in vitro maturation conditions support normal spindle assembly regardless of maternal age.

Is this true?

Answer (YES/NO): NO